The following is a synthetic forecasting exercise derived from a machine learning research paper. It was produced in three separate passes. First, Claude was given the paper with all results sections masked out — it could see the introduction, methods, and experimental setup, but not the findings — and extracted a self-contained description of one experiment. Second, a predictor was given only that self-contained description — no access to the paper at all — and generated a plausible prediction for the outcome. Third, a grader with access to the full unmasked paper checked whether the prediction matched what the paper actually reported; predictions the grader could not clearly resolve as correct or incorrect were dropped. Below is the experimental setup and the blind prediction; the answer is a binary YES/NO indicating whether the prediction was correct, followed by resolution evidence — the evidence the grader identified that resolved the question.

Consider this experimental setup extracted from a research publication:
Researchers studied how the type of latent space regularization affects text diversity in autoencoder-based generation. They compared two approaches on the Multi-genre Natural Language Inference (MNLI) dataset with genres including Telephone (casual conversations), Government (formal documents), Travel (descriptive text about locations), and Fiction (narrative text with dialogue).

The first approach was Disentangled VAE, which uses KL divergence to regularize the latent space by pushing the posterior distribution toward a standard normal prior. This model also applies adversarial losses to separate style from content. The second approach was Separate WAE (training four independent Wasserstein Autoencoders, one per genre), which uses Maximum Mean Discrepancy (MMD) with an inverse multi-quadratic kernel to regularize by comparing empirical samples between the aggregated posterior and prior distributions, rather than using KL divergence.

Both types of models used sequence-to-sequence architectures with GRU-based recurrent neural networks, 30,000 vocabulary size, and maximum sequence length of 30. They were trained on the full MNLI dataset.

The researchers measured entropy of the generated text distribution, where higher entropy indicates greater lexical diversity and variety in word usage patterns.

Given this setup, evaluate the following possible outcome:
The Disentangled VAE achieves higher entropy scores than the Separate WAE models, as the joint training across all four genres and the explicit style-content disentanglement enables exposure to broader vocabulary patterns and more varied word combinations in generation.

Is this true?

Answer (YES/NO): NO